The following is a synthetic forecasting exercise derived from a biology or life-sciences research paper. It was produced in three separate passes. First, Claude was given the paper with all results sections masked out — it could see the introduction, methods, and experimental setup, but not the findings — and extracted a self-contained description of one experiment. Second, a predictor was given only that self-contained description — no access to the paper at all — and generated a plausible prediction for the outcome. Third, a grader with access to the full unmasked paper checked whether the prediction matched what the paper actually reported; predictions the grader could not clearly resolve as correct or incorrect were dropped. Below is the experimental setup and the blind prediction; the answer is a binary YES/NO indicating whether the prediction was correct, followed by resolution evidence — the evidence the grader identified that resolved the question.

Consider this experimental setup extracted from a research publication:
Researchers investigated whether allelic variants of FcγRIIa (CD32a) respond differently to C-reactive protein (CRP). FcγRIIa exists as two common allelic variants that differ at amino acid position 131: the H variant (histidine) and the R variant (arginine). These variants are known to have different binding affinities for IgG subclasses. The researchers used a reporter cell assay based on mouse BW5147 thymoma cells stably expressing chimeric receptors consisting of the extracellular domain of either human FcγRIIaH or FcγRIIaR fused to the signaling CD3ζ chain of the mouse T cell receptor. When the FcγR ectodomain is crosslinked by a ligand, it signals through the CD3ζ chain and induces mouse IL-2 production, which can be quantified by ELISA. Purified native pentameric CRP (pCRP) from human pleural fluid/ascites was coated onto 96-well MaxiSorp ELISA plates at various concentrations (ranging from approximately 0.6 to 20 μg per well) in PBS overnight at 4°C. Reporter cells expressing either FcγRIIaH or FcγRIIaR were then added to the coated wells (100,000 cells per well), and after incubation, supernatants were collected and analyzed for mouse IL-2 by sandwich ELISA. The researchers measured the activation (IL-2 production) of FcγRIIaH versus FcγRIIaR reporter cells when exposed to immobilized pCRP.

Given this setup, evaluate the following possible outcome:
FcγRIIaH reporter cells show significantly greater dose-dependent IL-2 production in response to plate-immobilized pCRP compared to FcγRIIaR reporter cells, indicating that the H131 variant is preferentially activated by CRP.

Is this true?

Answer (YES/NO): NO